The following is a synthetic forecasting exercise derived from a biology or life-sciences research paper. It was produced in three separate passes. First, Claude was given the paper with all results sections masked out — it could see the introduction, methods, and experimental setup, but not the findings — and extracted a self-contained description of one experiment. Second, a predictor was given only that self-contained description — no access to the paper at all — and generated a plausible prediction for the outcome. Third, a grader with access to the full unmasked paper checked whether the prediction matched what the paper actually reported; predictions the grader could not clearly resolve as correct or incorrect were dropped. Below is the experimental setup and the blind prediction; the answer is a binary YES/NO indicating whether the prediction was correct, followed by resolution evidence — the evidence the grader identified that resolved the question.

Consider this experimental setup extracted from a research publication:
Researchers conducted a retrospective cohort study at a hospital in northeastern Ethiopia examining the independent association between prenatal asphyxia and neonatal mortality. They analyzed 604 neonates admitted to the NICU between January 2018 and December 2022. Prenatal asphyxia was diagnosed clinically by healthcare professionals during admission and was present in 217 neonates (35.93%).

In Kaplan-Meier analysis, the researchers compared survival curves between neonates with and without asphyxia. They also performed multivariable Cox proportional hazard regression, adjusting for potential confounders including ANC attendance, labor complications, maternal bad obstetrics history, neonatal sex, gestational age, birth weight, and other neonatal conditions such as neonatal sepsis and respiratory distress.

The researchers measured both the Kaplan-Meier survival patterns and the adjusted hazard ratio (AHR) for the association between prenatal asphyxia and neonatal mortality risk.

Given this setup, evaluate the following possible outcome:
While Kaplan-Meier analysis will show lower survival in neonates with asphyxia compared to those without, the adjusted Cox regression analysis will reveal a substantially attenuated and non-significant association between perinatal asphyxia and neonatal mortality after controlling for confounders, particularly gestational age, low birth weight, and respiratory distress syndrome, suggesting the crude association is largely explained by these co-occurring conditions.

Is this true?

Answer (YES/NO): NO